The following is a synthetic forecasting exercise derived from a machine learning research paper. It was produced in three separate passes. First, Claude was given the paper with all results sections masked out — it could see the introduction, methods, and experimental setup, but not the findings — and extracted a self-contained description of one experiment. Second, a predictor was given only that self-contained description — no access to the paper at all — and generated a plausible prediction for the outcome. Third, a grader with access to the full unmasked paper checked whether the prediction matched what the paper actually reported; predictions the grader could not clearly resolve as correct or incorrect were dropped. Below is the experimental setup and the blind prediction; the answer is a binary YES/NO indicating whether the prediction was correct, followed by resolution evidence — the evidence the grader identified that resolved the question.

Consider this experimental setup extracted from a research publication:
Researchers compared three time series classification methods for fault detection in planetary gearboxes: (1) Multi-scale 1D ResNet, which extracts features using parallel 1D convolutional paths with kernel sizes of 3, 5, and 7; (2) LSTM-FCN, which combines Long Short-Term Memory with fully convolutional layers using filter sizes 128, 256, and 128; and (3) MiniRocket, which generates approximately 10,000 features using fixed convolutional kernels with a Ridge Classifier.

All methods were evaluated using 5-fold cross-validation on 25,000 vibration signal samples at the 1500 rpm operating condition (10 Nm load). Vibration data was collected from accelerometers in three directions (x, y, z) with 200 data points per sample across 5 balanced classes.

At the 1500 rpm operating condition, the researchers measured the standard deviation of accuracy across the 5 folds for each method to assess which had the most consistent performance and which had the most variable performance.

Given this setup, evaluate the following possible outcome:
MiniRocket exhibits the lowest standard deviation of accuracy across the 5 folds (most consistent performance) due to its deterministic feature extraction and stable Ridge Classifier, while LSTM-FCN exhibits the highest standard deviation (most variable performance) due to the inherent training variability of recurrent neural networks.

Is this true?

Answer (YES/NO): NO